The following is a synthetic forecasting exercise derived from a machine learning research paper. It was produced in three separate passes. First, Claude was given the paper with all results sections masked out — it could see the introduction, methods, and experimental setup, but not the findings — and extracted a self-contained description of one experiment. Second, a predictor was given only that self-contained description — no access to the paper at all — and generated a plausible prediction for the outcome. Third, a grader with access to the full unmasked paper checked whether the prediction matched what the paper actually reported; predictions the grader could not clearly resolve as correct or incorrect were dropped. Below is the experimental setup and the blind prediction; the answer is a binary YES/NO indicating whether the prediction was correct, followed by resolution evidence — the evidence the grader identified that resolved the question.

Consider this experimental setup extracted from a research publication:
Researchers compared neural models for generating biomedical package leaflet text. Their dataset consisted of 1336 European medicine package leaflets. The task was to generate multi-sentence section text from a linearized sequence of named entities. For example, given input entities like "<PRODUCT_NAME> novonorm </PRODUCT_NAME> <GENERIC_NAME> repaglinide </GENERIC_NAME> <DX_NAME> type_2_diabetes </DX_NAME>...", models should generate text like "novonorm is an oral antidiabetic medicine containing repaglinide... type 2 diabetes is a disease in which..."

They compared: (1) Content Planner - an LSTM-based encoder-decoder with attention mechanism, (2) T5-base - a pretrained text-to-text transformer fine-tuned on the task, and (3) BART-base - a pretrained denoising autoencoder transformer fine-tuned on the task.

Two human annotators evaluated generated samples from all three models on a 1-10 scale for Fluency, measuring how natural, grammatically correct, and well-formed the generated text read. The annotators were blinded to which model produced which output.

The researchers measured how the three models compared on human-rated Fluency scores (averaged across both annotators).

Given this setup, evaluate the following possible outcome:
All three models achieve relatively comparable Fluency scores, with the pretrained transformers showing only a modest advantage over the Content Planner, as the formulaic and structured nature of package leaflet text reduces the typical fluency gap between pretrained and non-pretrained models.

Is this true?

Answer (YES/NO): NO